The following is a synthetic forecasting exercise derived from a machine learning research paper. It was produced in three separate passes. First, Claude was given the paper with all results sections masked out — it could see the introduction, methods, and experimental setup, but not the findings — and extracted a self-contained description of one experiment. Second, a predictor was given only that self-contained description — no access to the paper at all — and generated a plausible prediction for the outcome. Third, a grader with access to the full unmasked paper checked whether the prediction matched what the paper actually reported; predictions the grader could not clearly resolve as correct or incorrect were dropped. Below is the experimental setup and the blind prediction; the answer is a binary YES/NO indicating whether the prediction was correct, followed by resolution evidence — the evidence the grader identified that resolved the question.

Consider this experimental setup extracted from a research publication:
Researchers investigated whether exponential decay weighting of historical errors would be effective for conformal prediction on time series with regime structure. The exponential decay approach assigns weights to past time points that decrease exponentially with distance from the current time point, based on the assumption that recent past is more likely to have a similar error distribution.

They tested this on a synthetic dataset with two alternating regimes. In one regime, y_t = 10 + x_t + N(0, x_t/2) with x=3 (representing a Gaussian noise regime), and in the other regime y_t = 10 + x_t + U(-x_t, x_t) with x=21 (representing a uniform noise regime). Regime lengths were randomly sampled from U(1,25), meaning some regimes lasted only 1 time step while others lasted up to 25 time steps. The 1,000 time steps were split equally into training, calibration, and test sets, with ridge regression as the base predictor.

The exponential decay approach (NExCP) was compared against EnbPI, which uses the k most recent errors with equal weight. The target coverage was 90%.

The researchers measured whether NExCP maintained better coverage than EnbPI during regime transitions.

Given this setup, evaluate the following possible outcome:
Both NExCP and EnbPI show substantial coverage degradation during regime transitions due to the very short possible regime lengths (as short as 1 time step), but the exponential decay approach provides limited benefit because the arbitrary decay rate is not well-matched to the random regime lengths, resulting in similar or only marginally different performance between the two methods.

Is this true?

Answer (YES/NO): NO